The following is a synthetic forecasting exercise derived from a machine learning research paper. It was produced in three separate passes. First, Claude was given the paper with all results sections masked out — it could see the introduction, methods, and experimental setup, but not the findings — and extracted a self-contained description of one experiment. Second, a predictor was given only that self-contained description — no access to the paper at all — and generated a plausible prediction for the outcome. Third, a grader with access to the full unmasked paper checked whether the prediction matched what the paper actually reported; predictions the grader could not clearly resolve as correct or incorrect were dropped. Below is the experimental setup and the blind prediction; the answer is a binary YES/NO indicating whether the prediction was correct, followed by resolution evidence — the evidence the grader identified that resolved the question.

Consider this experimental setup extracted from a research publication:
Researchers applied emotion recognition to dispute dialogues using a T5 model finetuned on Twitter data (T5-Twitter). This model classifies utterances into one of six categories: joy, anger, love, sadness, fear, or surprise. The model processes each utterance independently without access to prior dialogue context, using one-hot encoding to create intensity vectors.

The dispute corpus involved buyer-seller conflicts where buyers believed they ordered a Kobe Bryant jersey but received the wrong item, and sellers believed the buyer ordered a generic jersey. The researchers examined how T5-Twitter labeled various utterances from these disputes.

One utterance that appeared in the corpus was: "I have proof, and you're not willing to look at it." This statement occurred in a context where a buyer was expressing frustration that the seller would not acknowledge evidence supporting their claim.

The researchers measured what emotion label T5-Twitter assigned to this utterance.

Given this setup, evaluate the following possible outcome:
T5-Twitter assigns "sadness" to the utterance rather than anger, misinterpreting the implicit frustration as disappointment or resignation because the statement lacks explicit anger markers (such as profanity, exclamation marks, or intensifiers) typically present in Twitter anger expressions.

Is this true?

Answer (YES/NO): NO